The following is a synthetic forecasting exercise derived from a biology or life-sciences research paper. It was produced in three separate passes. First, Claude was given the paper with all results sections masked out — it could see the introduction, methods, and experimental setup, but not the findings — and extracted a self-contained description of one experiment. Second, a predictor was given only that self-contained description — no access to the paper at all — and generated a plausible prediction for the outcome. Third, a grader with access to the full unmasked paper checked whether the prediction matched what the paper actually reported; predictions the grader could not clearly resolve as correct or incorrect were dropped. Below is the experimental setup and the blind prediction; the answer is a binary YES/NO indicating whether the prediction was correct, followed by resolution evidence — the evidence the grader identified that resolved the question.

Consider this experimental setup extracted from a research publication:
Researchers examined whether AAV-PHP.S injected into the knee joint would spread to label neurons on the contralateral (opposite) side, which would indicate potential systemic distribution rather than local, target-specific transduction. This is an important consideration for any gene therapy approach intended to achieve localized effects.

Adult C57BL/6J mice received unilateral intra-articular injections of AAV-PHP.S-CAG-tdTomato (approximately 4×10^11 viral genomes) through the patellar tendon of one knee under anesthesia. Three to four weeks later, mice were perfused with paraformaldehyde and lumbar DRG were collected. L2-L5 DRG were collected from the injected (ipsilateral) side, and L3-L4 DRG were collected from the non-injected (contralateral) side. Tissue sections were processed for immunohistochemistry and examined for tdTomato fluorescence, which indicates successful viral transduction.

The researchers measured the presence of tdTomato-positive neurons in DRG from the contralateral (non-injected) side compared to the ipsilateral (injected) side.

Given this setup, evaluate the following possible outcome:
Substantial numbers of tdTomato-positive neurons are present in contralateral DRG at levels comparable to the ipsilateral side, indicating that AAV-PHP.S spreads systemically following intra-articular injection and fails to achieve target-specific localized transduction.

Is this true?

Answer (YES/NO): NO